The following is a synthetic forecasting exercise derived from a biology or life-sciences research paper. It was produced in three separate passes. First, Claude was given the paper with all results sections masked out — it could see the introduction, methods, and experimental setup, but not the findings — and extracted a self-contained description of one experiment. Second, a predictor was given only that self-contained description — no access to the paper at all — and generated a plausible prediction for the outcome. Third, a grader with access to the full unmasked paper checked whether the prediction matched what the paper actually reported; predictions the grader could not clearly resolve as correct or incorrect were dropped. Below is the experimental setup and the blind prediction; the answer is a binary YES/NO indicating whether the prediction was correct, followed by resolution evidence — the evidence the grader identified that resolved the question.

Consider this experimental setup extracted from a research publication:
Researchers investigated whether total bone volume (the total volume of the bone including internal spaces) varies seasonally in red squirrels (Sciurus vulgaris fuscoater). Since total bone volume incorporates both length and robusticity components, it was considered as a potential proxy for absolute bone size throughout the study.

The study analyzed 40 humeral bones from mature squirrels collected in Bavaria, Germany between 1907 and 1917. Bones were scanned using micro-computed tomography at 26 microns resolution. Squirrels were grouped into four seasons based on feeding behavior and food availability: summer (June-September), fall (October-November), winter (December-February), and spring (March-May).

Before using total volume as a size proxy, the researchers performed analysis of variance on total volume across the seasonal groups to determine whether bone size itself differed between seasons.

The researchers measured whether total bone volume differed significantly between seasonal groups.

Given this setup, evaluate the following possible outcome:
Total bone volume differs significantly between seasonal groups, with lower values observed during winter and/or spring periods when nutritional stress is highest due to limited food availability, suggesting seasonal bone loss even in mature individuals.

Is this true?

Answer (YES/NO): NO